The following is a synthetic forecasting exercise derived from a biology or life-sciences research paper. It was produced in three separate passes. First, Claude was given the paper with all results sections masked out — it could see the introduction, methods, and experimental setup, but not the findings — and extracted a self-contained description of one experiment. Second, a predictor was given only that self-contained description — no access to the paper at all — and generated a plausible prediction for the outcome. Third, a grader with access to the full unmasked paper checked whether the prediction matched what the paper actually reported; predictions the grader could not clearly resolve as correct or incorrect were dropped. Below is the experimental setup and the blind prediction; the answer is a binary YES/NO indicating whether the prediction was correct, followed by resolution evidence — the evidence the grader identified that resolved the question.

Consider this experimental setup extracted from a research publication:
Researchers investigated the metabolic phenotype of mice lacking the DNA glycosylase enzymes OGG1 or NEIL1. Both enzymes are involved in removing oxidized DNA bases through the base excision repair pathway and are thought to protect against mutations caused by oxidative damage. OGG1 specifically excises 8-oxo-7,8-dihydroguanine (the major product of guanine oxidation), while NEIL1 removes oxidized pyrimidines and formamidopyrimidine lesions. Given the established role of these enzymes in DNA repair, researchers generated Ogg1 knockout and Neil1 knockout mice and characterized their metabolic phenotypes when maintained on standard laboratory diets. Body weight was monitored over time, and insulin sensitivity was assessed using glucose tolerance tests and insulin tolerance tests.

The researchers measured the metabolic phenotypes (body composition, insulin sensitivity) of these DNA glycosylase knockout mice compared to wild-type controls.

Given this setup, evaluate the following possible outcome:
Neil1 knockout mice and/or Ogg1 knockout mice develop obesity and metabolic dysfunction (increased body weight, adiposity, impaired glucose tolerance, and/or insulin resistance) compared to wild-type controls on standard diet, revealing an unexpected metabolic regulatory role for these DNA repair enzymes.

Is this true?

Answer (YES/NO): YES